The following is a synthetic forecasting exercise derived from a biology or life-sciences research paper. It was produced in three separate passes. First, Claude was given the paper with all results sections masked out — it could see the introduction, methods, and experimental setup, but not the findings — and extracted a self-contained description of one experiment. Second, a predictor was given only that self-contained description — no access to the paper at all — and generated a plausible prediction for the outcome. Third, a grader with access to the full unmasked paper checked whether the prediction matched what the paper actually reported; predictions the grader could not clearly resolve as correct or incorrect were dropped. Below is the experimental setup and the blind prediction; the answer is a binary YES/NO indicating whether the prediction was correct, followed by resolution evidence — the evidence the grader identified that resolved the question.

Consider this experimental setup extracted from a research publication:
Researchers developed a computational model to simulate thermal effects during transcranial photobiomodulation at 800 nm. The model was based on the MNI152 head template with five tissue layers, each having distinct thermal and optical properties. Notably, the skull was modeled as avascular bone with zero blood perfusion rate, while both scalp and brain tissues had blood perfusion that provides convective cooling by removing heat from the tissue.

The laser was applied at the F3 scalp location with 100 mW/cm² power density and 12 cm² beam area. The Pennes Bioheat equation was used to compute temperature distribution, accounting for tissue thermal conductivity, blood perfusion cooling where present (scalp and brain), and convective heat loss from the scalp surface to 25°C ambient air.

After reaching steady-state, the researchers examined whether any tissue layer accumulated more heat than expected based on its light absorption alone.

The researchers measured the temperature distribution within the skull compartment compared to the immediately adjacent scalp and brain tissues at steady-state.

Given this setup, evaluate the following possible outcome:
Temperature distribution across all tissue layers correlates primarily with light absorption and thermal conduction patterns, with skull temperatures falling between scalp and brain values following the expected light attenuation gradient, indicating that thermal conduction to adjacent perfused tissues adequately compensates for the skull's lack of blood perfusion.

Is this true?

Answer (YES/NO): YES